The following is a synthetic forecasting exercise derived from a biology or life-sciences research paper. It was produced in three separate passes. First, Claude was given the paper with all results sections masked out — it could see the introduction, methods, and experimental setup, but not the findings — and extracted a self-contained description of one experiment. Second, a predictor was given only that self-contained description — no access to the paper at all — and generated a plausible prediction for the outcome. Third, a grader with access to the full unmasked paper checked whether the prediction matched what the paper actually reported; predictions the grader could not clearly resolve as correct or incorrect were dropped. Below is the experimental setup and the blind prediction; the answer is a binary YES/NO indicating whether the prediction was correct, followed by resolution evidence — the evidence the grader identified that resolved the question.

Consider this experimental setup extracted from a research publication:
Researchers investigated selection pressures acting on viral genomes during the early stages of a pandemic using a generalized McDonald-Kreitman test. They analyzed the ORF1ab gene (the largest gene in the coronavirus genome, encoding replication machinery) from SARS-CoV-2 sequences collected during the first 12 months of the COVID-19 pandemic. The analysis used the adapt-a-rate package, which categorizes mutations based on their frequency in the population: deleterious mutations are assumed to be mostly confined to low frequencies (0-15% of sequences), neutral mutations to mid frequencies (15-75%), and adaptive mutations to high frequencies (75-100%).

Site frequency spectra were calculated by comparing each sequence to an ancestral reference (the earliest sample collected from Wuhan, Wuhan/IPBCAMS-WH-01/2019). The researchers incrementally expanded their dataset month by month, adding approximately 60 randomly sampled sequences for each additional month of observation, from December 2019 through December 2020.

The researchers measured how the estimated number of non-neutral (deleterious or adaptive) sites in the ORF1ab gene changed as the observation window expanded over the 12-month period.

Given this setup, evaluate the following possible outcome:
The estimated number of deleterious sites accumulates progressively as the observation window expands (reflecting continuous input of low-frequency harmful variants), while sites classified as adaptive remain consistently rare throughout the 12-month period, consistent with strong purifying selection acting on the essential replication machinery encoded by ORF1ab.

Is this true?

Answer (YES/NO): NO